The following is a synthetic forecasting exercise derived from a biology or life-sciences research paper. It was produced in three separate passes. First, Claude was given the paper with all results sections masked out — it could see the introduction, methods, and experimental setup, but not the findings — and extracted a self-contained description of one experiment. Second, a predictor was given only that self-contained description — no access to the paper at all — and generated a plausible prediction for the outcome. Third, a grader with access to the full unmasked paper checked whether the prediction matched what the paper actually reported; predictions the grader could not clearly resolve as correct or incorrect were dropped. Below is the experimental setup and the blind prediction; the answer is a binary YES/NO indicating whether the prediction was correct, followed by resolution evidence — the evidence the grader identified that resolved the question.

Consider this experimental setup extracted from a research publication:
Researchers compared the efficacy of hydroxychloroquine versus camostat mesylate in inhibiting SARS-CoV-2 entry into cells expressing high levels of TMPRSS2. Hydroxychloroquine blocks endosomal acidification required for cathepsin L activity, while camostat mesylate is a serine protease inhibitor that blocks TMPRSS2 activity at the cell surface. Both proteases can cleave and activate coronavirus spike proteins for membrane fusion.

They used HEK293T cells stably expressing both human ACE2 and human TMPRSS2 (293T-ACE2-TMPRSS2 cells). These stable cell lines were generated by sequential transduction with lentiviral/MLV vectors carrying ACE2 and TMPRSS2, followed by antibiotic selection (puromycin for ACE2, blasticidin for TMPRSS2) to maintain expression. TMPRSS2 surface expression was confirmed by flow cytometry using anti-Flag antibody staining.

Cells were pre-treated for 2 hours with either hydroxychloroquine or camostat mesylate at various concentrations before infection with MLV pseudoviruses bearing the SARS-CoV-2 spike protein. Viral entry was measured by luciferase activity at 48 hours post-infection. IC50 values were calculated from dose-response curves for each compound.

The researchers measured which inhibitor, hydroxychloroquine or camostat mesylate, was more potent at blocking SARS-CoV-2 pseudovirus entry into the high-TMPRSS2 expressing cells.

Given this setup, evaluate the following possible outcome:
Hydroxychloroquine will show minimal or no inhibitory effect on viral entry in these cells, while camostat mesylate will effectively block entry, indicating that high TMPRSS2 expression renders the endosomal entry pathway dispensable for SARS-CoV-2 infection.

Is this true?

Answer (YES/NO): NO